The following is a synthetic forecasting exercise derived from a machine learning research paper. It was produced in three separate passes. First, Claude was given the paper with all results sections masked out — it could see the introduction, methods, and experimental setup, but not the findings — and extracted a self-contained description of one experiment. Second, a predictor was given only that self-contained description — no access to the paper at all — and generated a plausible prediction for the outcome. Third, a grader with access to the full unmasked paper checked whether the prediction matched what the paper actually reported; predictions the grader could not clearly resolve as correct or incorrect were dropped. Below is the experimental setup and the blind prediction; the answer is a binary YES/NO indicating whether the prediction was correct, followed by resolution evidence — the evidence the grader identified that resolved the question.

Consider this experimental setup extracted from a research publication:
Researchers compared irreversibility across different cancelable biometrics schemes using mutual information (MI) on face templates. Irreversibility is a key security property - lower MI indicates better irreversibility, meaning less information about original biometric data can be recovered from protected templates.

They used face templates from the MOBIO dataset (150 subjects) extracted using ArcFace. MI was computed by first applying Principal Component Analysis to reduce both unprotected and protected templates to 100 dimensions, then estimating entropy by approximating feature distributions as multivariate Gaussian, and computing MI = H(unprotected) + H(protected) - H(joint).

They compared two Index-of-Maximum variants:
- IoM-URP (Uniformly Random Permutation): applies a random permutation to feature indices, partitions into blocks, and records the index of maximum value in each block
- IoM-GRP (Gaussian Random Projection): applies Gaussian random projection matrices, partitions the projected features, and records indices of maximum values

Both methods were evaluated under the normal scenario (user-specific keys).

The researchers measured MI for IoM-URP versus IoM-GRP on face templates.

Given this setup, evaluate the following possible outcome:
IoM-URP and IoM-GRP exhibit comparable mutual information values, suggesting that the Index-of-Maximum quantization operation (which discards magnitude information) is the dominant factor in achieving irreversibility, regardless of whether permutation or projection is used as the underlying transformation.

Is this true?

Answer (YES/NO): NO